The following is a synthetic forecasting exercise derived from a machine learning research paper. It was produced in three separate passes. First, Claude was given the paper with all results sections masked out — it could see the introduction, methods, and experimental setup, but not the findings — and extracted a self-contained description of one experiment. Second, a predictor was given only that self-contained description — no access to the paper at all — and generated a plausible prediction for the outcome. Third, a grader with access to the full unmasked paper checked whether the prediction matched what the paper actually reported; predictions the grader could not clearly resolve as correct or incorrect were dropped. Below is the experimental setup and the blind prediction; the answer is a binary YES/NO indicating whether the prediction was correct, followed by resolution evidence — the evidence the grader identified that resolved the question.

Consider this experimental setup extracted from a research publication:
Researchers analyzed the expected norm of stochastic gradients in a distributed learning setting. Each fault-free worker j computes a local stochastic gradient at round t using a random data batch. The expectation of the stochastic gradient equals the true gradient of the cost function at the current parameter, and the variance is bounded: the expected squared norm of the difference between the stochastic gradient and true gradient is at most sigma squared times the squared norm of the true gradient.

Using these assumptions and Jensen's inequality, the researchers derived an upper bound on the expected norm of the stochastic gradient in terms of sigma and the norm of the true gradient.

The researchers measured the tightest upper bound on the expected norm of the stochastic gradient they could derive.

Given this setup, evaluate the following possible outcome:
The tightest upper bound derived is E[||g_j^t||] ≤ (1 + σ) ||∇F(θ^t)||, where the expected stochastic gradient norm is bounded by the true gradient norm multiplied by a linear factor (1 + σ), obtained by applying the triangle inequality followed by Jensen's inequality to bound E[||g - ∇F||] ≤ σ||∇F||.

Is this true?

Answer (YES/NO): YES